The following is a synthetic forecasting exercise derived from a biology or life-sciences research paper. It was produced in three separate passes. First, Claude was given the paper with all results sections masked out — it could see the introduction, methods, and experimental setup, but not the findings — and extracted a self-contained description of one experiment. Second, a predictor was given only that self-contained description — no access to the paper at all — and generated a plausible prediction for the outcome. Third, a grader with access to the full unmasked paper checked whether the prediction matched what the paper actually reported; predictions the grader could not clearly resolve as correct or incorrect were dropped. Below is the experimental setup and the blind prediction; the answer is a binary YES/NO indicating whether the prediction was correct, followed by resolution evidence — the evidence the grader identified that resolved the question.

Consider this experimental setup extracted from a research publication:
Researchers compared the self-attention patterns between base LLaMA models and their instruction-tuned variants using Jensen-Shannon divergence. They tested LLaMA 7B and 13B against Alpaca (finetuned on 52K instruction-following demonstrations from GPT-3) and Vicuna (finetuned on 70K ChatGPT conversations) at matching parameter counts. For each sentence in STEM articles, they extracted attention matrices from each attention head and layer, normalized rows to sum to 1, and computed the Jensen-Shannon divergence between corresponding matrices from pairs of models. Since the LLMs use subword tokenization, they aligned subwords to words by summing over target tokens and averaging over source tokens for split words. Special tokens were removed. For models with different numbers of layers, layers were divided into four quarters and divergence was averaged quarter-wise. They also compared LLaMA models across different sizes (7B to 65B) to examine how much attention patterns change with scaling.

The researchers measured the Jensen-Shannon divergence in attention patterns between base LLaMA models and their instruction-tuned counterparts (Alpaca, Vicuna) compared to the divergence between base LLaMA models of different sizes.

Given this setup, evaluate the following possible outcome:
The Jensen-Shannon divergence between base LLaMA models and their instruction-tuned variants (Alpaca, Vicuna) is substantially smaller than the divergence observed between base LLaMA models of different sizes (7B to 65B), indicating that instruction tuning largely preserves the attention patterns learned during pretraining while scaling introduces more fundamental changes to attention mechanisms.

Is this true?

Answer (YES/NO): NO